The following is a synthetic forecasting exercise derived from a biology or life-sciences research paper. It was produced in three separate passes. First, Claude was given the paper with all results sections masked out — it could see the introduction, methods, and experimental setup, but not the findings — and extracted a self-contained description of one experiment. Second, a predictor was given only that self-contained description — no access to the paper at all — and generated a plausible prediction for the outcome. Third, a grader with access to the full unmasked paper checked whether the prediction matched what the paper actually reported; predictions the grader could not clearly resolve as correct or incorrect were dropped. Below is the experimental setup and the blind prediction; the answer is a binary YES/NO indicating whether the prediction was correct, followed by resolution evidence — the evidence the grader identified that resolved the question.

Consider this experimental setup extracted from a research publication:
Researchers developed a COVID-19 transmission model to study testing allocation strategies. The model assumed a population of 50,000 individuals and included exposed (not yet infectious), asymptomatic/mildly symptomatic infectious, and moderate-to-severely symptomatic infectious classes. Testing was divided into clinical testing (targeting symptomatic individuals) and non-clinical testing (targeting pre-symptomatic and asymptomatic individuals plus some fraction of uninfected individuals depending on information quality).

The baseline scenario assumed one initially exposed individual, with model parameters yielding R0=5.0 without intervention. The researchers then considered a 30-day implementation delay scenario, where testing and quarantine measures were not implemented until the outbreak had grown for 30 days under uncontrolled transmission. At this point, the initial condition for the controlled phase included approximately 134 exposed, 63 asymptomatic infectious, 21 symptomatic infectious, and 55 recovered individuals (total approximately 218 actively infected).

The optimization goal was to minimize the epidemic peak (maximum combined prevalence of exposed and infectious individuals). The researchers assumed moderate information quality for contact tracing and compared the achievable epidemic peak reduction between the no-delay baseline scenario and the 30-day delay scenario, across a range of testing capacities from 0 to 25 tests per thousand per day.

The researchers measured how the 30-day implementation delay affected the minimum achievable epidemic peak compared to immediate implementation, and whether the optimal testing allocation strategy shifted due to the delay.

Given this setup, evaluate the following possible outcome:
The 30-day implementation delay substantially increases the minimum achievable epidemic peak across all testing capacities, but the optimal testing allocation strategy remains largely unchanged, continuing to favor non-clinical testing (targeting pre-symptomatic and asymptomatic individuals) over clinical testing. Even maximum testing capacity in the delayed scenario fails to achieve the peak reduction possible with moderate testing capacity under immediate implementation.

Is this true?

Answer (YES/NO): NO